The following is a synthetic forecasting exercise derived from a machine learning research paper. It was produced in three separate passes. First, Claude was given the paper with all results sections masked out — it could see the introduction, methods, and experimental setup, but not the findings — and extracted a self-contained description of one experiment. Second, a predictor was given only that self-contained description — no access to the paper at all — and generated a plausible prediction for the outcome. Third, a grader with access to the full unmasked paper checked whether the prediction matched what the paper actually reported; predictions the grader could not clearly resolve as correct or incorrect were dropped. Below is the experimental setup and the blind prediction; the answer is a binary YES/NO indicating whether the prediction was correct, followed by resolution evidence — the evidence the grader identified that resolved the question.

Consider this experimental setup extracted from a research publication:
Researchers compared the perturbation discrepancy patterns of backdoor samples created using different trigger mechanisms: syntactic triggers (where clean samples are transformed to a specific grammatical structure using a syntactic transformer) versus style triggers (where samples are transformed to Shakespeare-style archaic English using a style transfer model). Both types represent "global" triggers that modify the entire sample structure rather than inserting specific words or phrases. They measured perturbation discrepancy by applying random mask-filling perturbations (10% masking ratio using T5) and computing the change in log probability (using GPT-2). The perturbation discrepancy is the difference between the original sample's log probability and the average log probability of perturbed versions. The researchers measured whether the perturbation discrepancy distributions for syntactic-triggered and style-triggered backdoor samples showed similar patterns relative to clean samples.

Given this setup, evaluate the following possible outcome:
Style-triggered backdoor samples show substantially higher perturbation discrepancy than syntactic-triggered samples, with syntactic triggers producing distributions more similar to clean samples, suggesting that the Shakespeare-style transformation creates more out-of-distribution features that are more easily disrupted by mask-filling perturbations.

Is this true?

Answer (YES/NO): NO